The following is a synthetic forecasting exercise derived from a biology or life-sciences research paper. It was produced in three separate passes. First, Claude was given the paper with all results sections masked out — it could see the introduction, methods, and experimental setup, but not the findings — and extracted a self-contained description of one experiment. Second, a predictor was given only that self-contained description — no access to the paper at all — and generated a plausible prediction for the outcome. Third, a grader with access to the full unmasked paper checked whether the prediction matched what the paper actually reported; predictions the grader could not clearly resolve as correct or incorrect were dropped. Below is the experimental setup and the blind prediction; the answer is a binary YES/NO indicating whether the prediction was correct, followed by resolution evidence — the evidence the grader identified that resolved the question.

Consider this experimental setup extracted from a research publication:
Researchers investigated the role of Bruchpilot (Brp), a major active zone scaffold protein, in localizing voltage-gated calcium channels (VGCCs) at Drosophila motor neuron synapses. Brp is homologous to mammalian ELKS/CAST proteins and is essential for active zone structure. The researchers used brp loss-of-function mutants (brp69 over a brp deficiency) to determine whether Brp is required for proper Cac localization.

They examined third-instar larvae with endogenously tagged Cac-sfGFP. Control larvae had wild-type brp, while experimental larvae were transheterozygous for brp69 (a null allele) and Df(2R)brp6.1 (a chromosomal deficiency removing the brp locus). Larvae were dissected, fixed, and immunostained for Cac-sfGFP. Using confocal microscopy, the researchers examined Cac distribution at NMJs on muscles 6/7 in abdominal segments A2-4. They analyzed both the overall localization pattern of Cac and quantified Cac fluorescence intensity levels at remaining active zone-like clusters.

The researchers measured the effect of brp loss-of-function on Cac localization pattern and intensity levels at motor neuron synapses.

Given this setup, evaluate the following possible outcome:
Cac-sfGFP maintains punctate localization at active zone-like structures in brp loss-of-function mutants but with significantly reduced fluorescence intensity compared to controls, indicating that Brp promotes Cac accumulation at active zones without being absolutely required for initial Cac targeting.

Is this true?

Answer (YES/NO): YES